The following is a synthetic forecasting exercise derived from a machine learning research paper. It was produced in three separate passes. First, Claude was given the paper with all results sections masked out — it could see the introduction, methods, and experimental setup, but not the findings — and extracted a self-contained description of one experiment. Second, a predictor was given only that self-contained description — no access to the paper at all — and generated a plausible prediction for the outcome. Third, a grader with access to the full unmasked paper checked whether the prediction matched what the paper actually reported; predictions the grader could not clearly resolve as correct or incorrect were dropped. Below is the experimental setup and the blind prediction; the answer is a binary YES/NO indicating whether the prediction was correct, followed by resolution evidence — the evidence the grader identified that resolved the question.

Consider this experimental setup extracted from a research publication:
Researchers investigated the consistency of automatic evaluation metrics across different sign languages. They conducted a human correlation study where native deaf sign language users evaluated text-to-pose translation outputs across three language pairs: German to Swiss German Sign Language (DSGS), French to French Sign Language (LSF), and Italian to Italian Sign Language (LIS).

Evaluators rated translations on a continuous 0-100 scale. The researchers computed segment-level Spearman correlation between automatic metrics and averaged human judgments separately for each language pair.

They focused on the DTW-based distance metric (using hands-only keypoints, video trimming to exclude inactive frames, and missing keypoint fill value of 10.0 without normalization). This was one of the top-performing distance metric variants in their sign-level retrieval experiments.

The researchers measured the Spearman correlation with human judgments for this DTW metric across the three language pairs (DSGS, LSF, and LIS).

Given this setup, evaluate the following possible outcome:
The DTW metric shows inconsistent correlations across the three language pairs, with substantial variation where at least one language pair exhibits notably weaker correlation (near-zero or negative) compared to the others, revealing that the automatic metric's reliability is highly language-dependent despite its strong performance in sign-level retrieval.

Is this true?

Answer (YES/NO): NO